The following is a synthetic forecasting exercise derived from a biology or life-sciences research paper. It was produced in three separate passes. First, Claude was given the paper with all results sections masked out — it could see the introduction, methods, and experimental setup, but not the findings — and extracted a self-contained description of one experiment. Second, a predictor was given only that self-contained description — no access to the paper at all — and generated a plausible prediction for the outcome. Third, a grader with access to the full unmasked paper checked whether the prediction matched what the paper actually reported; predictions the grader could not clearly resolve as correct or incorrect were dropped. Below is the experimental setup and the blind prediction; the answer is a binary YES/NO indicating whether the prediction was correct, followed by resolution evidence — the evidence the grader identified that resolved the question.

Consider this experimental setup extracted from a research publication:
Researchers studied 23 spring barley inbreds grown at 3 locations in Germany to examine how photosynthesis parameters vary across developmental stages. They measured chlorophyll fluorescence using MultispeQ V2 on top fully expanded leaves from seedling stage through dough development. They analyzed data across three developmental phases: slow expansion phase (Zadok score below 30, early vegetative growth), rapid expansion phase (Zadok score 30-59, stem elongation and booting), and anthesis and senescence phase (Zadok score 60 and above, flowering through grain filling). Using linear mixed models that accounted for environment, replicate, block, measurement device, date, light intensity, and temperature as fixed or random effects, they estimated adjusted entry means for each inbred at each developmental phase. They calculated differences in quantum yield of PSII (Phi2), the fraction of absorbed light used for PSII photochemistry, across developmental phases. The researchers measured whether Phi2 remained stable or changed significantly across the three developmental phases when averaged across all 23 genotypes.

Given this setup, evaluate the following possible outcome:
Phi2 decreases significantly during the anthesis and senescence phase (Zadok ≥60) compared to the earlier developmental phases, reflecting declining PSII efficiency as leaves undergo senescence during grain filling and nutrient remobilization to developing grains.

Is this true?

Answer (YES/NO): NO